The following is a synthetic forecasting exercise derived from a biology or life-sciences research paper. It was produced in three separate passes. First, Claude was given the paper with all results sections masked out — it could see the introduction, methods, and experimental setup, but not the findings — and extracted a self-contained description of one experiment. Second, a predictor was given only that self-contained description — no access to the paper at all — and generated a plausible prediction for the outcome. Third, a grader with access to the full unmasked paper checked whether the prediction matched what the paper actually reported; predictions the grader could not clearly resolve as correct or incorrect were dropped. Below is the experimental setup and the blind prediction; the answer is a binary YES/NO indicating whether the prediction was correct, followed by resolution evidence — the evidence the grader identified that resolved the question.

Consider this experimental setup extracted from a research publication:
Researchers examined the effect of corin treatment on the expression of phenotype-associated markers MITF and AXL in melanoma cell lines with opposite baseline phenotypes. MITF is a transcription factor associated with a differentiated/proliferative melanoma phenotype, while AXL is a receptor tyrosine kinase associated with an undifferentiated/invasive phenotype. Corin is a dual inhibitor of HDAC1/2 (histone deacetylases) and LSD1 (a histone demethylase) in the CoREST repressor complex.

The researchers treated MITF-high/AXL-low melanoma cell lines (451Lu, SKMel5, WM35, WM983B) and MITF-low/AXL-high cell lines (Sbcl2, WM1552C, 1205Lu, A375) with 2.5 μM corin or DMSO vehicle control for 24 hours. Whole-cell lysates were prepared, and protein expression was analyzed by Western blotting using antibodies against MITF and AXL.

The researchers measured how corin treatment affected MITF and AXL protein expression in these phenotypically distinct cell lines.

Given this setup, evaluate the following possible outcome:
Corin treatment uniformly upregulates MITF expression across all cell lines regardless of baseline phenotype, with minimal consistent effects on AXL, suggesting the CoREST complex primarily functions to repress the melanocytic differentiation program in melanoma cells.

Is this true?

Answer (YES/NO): NO